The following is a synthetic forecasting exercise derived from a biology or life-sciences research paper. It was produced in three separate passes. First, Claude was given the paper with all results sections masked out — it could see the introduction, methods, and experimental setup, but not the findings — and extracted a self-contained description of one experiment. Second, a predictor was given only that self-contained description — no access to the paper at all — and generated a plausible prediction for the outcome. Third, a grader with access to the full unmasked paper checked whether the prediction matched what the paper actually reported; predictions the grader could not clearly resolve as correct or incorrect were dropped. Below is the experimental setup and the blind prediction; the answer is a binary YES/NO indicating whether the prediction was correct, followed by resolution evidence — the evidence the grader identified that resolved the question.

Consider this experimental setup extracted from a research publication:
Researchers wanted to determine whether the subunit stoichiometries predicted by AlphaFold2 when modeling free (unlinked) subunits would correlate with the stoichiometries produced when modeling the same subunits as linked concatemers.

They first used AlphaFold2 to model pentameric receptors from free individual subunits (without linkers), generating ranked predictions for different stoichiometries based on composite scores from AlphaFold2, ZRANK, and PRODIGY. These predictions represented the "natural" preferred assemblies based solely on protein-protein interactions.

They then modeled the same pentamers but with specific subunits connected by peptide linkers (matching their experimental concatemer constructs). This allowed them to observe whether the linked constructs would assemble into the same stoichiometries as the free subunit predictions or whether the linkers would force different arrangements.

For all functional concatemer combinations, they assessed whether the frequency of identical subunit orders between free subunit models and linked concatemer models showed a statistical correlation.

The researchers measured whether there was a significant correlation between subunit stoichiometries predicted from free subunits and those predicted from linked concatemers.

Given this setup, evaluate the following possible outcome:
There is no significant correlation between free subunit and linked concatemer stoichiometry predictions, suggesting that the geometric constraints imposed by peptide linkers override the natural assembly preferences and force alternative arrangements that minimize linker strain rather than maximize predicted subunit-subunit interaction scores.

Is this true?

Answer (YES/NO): NO